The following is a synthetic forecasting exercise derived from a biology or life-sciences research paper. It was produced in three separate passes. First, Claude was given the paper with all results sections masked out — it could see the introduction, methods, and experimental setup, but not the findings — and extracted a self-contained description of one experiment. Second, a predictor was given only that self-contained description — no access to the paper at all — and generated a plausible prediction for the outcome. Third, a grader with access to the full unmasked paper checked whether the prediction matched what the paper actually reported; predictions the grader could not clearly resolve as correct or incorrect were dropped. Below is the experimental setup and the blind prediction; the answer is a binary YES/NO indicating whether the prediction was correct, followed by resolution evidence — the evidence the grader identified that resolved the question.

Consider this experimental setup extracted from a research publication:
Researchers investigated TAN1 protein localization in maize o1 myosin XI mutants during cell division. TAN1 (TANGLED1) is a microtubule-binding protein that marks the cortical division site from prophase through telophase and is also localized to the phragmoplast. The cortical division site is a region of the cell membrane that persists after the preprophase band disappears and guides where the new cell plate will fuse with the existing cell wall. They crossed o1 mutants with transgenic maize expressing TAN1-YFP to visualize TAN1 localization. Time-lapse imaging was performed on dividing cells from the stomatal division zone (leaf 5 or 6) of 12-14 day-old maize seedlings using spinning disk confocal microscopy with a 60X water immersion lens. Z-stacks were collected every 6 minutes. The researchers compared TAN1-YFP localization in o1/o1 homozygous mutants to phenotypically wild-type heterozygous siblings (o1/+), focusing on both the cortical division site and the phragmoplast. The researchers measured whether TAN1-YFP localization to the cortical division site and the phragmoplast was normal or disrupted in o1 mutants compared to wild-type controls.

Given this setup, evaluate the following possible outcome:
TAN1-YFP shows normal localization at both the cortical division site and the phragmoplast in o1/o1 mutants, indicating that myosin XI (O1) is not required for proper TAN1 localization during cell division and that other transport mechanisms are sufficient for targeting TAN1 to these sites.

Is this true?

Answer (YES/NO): YES